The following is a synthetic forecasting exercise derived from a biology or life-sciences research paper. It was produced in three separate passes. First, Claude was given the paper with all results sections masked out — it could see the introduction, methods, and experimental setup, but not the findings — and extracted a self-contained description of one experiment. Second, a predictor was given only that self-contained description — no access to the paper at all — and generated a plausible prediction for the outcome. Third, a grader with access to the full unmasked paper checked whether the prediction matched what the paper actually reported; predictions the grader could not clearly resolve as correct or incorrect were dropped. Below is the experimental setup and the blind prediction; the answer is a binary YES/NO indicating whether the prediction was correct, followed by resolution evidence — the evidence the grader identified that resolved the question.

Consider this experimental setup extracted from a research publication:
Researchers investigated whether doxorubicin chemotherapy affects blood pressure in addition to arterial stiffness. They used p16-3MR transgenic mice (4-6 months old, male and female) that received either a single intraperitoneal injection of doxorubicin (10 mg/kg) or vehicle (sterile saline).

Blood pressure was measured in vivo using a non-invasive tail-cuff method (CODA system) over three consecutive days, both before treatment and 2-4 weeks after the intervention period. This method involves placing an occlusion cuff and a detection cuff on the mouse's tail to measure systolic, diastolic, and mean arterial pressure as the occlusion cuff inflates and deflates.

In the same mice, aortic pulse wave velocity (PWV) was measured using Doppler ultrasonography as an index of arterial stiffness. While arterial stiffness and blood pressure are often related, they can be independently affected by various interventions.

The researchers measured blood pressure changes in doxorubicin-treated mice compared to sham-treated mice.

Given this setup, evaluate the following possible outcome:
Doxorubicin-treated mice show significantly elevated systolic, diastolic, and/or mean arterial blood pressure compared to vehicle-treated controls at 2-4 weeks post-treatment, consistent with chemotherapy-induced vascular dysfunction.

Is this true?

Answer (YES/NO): NO